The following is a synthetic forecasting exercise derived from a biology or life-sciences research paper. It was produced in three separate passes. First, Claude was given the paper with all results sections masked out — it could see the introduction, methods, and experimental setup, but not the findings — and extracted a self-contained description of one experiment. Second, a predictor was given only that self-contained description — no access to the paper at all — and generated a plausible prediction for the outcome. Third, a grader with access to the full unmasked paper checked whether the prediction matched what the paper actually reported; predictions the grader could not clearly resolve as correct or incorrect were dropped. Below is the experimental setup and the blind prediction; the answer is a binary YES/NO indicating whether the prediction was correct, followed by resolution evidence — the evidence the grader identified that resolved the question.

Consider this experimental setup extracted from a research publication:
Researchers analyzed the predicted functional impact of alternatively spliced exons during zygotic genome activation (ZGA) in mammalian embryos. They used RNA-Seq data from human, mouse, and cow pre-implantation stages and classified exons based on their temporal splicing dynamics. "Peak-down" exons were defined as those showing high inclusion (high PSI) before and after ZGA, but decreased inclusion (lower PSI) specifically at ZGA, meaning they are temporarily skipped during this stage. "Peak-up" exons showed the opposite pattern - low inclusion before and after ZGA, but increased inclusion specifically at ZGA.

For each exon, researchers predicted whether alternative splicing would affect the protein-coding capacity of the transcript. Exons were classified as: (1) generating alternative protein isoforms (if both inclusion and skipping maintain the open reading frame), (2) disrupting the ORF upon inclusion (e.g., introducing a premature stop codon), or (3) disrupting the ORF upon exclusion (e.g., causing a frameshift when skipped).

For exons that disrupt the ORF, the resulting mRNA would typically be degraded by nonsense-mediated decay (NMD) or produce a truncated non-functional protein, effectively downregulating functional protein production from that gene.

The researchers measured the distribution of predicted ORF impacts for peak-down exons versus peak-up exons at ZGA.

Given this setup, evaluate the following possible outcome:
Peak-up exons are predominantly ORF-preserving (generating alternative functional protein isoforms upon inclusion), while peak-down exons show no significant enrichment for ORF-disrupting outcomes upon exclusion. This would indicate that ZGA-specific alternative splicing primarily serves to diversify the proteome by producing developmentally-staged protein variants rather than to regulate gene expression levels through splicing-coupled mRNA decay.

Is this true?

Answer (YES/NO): NO